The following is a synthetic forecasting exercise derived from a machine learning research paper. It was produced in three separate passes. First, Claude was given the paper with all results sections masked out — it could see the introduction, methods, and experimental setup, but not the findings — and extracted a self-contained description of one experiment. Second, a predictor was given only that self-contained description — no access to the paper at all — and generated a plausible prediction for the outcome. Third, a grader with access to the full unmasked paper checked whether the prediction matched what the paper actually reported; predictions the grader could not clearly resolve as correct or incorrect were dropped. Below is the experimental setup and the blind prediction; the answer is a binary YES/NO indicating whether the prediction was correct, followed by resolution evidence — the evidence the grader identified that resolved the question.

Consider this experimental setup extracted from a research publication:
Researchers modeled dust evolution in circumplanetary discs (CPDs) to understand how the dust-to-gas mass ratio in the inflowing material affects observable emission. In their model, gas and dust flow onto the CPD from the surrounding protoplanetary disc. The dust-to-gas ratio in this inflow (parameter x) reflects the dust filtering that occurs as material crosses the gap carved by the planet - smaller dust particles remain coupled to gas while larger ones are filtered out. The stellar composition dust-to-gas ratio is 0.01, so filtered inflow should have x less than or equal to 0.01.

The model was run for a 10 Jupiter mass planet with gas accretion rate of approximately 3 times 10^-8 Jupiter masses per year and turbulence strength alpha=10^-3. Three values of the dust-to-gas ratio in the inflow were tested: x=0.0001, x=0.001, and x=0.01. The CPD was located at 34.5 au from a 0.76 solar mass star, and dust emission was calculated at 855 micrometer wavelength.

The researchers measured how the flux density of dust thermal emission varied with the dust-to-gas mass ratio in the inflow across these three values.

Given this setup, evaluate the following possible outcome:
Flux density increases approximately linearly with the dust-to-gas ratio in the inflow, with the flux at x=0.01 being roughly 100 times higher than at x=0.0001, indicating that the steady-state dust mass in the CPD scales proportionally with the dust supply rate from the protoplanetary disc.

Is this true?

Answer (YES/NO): NO